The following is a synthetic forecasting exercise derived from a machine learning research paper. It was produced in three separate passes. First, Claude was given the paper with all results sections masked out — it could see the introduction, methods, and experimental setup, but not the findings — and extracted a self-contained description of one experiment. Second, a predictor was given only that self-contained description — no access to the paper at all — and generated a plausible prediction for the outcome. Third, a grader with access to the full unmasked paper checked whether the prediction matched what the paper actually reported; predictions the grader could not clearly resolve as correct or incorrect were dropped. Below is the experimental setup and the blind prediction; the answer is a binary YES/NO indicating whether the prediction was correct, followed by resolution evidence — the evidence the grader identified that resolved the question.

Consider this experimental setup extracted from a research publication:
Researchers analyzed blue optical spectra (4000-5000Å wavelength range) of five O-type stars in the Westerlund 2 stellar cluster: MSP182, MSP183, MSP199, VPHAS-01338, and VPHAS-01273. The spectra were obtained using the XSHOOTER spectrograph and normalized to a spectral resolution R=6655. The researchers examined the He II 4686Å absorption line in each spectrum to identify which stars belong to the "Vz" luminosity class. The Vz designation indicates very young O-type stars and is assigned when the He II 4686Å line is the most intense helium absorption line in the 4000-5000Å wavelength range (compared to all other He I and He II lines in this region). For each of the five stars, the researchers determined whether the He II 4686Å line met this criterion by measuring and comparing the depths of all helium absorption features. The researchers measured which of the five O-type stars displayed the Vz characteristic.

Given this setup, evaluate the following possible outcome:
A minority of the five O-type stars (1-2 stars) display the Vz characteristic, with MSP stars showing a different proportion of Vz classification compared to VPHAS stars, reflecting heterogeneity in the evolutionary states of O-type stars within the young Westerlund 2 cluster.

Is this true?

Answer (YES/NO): NO